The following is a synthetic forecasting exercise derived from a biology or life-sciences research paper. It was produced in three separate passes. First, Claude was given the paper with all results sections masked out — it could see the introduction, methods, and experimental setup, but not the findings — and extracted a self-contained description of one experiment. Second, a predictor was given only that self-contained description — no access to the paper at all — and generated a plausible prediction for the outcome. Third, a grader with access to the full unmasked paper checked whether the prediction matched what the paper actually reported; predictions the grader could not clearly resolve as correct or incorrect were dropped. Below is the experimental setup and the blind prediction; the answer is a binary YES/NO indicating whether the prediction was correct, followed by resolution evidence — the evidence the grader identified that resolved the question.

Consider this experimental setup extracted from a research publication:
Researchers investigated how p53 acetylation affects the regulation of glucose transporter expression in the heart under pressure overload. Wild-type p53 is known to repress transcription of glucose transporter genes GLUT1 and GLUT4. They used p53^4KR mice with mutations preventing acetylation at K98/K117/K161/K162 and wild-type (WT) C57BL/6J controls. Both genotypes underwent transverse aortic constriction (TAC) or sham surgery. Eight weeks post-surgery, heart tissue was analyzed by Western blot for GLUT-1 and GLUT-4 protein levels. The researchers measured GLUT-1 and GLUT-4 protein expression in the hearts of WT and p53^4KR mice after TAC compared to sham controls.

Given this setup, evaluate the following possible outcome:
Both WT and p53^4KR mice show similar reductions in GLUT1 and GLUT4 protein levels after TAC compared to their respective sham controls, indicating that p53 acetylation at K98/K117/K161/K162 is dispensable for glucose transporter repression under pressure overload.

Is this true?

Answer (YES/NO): NO